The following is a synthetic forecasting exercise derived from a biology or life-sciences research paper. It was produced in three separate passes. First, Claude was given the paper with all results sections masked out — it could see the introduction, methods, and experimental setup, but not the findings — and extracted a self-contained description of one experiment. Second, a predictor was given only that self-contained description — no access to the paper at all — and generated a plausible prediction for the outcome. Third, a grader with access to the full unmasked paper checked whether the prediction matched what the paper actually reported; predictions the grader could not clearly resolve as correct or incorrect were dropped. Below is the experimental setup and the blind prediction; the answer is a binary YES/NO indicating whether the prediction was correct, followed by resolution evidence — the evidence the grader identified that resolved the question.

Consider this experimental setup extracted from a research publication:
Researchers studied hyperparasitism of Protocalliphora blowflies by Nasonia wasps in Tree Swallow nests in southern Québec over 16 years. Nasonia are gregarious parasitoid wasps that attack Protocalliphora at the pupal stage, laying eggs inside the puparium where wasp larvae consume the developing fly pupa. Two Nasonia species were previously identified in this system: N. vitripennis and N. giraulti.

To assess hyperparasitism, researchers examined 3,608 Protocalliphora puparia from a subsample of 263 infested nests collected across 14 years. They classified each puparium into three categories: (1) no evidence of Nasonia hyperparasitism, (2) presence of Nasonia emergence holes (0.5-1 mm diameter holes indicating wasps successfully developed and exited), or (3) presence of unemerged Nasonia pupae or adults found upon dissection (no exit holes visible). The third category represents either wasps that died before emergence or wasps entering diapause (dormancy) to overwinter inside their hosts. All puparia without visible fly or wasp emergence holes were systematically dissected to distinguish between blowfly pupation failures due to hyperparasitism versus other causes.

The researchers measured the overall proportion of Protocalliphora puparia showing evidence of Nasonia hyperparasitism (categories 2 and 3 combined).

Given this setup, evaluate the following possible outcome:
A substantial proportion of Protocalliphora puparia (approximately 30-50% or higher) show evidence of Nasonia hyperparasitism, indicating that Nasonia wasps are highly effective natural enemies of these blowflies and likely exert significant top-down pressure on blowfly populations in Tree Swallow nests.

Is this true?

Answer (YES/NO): YES